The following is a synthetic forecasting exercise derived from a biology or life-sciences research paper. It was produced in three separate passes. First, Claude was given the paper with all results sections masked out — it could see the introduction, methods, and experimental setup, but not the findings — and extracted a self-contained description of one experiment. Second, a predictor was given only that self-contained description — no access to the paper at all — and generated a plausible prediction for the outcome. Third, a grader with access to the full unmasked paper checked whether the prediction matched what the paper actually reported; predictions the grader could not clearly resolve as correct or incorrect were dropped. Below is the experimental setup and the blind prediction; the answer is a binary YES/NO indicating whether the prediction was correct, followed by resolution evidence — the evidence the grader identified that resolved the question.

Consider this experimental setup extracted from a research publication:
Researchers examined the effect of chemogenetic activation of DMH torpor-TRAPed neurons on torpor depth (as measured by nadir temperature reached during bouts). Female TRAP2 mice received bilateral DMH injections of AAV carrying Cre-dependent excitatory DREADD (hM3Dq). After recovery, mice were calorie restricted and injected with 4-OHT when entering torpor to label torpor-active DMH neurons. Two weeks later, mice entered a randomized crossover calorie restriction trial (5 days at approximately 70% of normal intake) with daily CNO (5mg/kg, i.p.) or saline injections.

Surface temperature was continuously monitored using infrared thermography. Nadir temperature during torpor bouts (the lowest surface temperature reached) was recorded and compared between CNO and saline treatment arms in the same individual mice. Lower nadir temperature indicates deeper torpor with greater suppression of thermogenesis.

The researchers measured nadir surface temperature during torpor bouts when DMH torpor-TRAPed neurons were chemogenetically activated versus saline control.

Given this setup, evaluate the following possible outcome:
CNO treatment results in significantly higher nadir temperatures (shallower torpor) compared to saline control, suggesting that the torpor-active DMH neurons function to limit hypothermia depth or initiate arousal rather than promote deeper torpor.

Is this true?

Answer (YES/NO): NO